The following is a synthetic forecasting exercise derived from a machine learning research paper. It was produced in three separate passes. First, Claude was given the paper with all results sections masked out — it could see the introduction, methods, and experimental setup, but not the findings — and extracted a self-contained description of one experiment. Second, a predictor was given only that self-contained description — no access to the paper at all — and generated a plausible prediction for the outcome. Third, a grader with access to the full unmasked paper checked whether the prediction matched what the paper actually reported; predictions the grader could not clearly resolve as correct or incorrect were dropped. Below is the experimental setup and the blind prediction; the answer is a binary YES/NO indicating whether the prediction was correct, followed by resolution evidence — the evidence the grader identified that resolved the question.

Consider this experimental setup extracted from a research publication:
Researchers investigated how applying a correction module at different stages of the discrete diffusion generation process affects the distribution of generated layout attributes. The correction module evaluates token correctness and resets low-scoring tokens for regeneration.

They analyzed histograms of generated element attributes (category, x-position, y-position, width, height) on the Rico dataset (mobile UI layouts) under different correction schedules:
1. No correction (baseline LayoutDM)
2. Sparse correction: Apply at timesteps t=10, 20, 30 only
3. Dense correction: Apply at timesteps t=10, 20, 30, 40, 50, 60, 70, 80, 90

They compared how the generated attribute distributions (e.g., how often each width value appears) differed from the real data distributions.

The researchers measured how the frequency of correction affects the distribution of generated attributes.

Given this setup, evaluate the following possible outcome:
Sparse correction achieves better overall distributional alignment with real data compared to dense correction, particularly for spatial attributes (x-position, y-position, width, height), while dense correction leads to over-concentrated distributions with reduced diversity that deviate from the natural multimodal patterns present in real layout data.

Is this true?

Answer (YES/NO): NO